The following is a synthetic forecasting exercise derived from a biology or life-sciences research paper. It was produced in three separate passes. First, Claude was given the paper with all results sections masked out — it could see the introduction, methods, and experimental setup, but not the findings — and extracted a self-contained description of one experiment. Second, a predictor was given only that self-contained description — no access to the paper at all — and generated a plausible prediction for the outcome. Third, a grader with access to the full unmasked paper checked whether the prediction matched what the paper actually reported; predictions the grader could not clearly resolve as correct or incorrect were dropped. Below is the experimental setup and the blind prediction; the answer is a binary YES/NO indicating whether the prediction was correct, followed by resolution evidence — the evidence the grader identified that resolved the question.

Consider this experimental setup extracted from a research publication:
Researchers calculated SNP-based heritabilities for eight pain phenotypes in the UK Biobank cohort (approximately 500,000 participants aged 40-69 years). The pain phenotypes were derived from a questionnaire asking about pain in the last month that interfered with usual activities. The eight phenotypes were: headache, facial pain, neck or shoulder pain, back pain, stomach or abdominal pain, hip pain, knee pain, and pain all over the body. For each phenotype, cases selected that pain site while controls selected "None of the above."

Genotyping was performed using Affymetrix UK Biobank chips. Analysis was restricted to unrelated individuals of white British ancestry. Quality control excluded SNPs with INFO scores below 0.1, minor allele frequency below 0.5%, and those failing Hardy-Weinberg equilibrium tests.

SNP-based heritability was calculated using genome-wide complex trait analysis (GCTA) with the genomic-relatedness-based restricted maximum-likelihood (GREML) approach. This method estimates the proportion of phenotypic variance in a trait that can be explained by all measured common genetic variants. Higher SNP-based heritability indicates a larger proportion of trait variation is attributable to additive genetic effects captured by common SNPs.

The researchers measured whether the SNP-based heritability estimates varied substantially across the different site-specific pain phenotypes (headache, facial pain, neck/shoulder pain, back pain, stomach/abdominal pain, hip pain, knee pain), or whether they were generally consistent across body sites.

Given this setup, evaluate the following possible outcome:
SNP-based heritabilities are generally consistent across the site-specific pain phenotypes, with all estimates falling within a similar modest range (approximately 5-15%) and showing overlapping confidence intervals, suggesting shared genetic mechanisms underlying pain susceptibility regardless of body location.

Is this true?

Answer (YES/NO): NO